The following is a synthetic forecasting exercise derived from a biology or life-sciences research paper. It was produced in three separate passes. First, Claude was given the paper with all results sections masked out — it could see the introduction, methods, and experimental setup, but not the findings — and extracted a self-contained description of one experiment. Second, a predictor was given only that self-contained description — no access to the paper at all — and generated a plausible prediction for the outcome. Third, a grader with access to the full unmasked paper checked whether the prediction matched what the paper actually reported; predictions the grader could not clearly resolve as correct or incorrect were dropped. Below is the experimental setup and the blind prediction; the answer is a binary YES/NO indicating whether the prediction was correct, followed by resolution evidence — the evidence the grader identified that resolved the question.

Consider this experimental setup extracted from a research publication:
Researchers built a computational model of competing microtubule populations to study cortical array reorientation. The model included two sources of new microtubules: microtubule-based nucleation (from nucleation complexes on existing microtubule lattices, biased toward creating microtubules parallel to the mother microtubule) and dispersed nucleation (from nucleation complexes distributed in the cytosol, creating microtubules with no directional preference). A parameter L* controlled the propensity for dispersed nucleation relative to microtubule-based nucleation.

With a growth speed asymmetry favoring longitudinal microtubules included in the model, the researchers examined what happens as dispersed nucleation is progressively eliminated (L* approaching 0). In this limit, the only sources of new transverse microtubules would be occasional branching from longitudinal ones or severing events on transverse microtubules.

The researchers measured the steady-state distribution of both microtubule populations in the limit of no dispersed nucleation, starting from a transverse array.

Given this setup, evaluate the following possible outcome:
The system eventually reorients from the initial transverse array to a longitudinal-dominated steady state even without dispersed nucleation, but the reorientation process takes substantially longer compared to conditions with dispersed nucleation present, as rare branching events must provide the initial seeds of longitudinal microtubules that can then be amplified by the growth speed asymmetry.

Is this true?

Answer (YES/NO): NO